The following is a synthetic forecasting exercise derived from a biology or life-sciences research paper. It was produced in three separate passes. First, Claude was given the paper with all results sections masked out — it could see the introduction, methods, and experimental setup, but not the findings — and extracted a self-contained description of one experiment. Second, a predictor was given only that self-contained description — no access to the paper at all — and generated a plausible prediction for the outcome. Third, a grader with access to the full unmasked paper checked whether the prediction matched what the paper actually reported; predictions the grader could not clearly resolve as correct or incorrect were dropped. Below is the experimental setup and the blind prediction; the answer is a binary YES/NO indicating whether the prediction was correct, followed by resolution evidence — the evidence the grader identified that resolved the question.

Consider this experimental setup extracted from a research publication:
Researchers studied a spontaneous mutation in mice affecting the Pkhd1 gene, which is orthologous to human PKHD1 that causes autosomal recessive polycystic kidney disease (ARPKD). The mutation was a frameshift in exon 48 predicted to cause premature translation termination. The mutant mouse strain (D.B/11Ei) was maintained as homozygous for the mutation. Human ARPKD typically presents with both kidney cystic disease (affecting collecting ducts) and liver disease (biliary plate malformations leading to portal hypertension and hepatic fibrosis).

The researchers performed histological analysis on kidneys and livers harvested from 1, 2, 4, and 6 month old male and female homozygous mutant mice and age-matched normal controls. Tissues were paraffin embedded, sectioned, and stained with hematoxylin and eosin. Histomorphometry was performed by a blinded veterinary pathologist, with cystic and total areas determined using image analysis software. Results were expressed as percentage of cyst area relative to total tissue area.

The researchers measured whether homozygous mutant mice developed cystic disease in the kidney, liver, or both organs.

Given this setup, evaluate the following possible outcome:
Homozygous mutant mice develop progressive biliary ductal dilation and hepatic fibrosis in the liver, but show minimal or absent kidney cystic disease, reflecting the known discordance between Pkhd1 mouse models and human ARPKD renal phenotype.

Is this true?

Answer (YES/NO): NO